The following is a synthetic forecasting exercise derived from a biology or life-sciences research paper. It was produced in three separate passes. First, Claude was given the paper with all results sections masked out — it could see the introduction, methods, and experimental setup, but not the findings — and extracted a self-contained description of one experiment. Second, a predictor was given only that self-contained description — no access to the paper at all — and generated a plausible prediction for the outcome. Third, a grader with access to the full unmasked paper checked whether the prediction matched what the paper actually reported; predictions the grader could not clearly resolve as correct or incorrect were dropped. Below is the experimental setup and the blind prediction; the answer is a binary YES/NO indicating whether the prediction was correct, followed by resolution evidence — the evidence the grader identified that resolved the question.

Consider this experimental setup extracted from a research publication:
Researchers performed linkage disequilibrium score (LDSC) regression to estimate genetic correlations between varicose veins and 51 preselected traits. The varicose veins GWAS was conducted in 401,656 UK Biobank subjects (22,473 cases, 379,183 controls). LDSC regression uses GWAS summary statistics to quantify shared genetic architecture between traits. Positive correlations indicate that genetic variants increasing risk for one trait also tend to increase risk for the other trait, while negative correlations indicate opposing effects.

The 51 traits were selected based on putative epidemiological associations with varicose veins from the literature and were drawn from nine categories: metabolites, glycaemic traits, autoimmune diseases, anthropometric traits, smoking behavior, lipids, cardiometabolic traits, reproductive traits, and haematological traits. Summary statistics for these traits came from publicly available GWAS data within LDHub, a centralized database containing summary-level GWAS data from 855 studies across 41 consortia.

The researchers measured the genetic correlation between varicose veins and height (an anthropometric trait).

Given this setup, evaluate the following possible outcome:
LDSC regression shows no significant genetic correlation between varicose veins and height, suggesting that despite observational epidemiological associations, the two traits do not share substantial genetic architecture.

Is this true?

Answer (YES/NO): NO